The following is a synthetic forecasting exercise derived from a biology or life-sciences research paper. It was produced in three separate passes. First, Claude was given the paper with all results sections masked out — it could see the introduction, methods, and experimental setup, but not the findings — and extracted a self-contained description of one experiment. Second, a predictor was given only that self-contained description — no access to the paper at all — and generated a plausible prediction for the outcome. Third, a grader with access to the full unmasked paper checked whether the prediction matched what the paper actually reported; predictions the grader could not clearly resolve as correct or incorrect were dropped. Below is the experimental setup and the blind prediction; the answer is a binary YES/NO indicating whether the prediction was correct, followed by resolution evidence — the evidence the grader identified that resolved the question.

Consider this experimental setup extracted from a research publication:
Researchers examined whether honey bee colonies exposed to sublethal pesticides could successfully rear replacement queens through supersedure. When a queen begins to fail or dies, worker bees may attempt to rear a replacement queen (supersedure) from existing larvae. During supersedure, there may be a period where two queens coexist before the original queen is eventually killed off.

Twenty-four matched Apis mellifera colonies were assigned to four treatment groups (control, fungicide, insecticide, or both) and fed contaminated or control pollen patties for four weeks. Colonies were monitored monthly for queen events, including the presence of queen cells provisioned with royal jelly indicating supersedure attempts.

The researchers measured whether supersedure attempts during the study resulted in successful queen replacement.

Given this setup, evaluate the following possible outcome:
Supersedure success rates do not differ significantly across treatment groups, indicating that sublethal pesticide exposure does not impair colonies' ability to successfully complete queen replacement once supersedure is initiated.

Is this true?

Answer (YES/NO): NO